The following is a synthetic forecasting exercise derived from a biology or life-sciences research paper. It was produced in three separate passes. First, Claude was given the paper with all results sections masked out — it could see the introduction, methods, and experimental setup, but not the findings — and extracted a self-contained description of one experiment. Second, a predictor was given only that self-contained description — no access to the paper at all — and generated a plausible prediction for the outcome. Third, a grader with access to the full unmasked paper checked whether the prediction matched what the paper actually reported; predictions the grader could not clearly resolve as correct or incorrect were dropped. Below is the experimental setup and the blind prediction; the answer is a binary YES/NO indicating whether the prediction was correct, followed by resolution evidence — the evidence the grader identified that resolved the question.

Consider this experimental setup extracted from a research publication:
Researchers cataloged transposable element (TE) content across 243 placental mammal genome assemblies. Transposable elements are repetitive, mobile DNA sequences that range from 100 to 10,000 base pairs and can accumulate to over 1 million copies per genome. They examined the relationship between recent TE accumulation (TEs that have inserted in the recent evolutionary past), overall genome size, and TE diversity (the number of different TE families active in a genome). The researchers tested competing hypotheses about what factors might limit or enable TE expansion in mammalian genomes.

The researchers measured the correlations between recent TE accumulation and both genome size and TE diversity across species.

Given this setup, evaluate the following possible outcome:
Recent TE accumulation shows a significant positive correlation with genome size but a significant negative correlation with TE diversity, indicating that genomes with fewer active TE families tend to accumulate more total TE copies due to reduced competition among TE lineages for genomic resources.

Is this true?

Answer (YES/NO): NO